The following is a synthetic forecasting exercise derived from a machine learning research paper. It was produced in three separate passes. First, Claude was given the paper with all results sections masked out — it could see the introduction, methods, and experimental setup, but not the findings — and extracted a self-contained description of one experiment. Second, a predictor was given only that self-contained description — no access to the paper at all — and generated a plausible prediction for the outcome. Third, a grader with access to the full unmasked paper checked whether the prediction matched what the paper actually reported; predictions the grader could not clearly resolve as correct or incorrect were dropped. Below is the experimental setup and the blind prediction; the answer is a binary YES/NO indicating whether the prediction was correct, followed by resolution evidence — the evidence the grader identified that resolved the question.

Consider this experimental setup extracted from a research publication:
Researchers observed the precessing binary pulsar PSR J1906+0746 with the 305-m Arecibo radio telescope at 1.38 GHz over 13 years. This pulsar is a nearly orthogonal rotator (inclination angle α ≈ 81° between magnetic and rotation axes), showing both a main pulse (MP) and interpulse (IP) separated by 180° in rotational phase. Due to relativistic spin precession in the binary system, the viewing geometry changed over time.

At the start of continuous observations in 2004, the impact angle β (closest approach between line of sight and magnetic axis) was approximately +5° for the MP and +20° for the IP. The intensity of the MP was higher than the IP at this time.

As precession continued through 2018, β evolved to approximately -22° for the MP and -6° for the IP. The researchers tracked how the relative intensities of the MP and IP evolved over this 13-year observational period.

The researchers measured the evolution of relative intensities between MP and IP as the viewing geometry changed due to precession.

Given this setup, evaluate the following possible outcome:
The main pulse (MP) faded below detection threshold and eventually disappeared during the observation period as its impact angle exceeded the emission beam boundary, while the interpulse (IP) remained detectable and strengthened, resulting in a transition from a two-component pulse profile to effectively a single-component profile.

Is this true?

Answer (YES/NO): YES